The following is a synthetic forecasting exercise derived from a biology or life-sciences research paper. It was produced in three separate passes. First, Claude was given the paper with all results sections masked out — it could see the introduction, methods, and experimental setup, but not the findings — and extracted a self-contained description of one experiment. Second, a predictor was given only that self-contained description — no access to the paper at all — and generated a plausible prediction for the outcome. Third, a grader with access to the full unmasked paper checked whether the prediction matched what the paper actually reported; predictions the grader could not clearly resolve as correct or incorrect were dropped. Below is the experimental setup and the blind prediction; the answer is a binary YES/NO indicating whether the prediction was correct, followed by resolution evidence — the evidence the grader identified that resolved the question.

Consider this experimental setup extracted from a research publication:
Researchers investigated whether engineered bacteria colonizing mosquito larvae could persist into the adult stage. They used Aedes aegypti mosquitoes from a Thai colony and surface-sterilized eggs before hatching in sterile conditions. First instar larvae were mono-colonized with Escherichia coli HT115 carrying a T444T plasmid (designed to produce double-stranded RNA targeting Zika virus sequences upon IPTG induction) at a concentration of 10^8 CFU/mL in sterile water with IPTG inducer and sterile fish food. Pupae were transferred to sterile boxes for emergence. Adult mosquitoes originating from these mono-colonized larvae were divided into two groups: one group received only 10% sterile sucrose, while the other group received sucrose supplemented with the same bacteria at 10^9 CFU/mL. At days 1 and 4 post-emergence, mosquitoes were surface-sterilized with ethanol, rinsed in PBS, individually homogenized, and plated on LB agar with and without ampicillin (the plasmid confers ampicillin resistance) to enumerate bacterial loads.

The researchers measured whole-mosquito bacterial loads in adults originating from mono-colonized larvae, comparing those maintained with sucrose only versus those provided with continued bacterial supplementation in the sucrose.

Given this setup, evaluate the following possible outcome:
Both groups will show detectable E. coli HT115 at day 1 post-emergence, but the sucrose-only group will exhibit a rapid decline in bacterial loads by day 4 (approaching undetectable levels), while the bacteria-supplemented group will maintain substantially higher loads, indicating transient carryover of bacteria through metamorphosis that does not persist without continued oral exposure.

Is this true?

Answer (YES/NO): NO